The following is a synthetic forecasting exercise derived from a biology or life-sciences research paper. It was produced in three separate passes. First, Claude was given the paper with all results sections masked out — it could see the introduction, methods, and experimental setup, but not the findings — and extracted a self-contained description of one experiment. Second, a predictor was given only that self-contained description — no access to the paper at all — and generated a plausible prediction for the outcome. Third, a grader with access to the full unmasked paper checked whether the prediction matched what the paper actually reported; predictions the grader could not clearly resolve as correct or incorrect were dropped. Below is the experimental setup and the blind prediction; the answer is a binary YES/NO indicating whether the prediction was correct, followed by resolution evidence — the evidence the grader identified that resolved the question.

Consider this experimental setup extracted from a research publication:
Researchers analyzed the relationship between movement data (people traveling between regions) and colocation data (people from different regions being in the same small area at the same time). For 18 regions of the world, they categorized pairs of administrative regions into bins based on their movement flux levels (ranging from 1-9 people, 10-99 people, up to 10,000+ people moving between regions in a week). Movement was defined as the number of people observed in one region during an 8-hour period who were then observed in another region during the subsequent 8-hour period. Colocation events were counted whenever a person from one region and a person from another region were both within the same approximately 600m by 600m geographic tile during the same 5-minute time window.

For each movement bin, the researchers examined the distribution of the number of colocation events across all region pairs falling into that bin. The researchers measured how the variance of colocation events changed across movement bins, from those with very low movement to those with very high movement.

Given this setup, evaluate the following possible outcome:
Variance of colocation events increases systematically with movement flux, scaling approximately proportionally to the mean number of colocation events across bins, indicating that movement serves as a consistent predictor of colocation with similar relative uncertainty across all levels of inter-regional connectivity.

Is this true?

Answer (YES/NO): NO